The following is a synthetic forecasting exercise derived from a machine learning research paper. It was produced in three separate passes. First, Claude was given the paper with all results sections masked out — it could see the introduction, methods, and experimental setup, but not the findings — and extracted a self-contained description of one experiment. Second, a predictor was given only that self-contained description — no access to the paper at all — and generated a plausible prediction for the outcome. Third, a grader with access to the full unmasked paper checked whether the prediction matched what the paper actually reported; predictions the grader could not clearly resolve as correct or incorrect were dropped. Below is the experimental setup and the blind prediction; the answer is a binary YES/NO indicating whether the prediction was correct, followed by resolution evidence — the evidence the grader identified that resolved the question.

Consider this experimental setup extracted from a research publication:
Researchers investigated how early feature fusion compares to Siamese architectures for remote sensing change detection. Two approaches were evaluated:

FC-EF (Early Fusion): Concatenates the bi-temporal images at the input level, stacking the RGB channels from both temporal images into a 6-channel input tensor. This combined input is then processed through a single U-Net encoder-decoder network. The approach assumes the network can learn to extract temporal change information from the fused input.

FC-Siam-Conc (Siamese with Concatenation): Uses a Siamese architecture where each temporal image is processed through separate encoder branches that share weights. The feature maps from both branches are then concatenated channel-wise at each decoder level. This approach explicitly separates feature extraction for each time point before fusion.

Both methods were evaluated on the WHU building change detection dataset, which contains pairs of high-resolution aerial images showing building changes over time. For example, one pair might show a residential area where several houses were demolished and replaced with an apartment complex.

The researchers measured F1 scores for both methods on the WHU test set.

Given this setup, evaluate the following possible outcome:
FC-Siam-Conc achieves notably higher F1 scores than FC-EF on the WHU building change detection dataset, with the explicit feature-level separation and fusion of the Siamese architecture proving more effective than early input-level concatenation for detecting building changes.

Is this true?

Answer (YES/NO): NO